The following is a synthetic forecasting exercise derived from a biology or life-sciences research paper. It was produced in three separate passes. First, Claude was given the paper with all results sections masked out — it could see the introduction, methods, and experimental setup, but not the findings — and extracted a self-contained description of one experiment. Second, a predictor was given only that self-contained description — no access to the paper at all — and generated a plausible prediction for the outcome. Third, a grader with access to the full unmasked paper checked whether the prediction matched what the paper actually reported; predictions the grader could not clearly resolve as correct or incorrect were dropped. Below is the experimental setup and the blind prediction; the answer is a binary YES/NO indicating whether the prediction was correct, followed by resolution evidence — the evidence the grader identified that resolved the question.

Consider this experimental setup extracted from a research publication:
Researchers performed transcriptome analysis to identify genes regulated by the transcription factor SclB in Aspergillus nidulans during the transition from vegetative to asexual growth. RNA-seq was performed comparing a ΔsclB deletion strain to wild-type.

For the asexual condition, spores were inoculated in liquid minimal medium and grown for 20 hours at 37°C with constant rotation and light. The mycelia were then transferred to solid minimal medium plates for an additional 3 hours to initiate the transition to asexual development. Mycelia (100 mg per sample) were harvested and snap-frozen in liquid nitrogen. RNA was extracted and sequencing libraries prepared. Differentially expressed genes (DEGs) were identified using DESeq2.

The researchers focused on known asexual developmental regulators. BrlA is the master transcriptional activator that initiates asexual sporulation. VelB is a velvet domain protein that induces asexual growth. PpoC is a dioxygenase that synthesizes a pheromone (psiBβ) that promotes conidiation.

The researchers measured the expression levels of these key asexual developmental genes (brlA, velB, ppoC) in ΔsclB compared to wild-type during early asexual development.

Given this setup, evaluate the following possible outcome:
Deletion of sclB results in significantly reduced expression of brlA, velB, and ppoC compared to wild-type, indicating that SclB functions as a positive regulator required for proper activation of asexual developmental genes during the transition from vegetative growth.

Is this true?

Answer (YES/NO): NO